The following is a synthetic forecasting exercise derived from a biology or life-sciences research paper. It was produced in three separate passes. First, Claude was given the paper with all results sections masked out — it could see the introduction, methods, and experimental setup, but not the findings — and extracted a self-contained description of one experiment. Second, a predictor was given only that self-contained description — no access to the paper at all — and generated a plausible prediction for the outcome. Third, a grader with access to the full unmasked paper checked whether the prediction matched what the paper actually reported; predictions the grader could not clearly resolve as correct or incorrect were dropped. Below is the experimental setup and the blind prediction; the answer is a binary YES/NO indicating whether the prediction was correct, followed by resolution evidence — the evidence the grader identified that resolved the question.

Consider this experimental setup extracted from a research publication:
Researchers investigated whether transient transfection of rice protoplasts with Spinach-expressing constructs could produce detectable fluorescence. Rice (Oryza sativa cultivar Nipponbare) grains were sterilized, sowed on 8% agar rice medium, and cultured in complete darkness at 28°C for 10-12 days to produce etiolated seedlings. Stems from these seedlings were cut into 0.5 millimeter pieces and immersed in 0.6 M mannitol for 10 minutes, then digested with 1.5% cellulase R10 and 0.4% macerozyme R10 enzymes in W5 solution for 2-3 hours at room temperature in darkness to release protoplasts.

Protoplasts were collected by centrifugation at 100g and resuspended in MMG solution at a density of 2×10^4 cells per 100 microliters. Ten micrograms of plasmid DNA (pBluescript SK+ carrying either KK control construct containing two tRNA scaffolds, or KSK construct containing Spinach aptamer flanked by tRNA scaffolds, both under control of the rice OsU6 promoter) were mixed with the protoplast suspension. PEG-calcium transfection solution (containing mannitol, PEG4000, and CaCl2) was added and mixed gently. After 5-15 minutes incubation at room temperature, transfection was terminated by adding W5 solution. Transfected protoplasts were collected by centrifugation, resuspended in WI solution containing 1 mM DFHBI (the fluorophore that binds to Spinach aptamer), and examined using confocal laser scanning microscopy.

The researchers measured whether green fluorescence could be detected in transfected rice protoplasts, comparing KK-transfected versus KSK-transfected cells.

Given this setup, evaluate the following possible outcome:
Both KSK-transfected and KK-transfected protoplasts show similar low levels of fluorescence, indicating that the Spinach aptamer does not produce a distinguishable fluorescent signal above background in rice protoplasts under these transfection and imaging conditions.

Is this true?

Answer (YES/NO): YES